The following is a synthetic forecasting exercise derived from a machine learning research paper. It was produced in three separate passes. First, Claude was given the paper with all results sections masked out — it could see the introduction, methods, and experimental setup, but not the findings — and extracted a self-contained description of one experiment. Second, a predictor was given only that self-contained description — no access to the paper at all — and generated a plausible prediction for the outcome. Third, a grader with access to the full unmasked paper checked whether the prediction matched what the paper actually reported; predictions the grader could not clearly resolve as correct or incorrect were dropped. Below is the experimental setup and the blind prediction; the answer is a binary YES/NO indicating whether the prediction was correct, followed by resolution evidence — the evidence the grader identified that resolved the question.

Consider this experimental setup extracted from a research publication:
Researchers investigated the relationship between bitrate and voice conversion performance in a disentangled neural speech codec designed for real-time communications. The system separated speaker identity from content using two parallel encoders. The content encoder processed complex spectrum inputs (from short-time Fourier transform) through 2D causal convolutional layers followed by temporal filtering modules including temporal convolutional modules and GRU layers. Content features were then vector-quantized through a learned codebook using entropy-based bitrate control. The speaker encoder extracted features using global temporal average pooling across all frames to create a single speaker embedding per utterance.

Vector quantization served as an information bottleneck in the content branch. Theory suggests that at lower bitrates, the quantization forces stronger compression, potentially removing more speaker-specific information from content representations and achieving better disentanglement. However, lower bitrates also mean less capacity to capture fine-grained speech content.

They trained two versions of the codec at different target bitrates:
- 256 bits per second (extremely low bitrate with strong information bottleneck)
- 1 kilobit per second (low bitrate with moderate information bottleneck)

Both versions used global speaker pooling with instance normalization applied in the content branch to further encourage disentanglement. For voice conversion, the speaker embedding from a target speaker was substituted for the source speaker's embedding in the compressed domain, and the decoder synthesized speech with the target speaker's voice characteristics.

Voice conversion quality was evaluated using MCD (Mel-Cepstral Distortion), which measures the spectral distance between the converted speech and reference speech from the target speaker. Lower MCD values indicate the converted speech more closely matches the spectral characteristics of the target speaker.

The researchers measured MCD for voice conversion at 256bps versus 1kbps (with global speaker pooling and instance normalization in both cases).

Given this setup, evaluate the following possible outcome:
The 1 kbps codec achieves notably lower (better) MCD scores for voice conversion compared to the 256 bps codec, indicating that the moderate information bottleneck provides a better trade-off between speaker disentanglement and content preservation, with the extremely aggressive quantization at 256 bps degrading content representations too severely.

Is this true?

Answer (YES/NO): NO